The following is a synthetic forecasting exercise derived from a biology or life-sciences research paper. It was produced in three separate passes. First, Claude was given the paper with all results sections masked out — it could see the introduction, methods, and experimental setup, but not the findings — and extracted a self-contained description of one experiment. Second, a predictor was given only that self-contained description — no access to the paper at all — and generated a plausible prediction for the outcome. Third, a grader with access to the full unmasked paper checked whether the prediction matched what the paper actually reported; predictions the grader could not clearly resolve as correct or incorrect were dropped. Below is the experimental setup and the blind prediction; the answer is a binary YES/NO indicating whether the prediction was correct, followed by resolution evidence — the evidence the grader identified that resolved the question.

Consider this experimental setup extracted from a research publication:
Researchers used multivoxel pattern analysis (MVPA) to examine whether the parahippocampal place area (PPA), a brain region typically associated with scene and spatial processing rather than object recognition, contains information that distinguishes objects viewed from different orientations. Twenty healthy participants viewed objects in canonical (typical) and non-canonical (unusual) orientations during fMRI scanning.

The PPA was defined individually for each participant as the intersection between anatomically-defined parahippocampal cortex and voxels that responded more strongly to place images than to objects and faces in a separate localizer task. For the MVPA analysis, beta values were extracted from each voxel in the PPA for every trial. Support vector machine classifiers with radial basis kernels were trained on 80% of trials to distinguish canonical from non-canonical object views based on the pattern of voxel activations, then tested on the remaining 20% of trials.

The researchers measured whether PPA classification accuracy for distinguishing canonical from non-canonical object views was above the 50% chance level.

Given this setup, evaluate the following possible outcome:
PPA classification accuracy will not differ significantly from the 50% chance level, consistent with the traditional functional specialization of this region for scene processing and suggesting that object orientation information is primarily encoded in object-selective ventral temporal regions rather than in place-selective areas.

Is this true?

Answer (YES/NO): YES